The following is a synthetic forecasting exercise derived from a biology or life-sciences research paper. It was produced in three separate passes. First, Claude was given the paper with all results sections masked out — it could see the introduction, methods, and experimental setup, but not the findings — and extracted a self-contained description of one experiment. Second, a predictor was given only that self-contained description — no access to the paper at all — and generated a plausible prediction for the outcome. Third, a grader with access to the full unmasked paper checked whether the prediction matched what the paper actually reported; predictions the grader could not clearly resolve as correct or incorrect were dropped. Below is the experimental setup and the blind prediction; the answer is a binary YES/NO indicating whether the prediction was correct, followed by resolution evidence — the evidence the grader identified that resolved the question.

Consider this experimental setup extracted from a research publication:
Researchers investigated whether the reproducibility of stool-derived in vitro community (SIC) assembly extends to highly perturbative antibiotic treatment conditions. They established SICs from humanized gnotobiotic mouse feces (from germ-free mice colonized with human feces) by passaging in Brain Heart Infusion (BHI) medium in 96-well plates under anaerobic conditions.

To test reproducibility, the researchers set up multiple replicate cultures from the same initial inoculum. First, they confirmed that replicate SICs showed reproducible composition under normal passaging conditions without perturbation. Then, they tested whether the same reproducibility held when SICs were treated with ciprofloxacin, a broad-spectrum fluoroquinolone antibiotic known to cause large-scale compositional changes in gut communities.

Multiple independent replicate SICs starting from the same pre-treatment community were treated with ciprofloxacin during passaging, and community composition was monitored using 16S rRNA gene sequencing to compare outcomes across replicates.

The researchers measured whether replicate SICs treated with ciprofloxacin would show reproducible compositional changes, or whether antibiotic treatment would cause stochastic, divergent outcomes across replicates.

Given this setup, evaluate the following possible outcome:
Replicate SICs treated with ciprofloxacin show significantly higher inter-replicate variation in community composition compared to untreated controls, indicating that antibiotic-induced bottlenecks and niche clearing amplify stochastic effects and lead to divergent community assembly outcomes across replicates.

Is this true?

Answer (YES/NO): NO